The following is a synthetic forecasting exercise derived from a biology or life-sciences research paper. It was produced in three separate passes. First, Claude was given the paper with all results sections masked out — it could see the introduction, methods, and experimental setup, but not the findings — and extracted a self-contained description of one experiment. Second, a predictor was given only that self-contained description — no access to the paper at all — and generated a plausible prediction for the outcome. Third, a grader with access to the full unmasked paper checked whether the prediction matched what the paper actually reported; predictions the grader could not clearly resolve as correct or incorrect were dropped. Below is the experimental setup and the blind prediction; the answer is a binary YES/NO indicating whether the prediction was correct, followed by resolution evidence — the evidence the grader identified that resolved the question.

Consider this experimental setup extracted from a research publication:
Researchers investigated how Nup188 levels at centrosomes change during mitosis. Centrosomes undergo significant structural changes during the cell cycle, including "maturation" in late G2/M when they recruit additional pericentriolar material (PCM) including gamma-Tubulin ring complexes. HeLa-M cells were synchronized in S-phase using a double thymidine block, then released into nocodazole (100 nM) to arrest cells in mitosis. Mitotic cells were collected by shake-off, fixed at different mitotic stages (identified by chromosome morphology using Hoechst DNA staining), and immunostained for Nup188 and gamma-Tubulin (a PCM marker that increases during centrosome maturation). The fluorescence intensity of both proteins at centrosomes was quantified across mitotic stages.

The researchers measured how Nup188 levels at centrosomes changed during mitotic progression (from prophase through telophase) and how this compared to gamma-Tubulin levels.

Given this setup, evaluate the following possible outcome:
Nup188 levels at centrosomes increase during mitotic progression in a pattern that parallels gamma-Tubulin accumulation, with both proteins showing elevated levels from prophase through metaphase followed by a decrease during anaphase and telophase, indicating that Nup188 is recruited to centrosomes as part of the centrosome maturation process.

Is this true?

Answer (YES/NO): YES